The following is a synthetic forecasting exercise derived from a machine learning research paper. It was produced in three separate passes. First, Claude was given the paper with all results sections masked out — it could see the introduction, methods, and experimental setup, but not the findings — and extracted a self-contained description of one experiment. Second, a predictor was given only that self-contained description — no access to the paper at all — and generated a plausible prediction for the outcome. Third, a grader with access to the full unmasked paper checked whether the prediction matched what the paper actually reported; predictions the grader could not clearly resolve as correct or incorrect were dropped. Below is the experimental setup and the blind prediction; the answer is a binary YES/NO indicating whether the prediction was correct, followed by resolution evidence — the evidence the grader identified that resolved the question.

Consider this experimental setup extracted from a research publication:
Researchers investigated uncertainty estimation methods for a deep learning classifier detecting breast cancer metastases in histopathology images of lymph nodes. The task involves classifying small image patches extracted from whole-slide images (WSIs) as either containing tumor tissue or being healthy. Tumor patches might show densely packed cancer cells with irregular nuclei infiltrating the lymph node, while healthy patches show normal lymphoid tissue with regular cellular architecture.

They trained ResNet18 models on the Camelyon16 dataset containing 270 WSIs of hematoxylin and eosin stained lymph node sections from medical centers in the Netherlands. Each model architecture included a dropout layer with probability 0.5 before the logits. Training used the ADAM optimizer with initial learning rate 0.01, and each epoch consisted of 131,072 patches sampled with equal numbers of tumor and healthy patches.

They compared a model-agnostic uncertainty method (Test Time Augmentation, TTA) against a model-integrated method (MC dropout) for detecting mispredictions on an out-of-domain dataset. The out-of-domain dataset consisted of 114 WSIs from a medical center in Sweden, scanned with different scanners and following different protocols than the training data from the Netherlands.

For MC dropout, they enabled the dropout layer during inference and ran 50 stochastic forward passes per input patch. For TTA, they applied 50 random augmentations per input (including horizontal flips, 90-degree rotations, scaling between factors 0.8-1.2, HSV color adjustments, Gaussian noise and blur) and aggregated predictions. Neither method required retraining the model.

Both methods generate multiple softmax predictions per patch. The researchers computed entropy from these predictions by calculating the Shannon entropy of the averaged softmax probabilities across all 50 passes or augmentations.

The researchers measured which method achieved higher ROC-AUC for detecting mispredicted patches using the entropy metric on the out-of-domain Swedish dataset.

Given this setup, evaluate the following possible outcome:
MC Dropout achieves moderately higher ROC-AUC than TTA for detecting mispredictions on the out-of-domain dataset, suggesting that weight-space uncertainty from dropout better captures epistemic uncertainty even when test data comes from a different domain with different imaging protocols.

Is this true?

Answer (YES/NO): NO